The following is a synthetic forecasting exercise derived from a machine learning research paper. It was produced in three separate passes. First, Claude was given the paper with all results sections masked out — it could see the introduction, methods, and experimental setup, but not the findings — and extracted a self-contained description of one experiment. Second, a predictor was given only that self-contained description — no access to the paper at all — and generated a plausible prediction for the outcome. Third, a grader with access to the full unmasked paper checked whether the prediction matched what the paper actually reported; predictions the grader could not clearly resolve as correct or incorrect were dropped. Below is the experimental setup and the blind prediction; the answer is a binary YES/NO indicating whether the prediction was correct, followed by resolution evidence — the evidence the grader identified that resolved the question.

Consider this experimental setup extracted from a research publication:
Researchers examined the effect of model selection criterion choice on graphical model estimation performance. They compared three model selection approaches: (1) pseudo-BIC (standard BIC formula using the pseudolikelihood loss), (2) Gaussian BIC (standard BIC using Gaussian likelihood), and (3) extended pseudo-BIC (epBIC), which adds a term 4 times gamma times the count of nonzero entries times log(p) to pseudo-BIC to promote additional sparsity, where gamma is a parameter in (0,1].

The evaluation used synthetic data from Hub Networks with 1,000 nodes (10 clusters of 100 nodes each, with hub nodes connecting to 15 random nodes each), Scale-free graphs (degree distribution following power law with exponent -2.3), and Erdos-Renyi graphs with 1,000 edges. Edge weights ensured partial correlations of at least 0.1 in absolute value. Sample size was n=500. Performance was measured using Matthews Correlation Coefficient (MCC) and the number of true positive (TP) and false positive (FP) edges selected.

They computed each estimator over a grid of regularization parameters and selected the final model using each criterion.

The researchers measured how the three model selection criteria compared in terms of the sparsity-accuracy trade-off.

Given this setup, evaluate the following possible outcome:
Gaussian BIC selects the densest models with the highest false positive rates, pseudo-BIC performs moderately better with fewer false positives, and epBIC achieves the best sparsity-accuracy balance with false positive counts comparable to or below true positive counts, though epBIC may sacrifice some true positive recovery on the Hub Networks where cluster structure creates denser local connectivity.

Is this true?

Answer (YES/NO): NO